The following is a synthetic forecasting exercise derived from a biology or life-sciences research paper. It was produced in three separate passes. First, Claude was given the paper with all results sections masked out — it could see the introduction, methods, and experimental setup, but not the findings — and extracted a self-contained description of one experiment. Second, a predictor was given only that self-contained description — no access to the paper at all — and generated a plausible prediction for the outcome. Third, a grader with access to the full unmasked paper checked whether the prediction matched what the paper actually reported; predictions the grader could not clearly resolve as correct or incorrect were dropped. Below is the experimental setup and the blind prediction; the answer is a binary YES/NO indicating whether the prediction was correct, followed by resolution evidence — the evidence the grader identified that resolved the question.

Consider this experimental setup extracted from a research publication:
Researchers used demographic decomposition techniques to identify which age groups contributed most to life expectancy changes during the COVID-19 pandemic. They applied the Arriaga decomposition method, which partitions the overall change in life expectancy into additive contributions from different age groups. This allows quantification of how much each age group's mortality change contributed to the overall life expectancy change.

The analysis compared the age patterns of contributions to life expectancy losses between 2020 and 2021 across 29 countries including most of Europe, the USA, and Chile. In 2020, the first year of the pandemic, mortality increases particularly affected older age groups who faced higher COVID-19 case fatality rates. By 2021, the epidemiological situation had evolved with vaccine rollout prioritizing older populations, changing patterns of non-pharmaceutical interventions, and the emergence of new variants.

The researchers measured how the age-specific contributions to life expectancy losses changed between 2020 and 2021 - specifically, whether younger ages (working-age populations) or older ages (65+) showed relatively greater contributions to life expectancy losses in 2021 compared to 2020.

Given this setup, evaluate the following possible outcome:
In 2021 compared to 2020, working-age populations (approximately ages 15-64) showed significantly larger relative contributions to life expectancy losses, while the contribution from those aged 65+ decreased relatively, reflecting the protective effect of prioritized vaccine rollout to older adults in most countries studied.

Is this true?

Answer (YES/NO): YES